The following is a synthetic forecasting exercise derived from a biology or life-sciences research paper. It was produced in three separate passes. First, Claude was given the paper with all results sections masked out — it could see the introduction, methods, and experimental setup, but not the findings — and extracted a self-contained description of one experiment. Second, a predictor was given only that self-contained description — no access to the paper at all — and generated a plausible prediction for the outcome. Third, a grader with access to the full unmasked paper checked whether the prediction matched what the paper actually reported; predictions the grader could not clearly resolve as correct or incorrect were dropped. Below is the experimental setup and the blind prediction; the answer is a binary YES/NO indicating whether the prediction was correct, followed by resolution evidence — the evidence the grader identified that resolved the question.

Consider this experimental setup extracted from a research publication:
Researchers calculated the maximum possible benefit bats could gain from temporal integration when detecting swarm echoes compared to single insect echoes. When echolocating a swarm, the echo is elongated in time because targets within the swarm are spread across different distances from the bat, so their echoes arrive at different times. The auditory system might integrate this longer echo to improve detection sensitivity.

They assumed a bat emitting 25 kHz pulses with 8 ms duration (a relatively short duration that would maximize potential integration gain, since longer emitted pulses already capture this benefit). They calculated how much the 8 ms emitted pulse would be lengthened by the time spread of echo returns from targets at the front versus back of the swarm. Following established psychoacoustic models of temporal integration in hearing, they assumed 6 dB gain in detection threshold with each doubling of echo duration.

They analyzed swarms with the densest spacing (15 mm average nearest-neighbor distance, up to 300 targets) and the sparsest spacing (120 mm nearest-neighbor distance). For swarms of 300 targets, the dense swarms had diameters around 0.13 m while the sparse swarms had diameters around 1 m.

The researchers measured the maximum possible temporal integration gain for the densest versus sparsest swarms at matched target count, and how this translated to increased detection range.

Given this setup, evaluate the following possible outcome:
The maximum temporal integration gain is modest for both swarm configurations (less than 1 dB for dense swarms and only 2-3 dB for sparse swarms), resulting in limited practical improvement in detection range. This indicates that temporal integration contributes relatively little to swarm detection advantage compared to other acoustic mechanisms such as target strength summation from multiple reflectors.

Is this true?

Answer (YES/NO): NO